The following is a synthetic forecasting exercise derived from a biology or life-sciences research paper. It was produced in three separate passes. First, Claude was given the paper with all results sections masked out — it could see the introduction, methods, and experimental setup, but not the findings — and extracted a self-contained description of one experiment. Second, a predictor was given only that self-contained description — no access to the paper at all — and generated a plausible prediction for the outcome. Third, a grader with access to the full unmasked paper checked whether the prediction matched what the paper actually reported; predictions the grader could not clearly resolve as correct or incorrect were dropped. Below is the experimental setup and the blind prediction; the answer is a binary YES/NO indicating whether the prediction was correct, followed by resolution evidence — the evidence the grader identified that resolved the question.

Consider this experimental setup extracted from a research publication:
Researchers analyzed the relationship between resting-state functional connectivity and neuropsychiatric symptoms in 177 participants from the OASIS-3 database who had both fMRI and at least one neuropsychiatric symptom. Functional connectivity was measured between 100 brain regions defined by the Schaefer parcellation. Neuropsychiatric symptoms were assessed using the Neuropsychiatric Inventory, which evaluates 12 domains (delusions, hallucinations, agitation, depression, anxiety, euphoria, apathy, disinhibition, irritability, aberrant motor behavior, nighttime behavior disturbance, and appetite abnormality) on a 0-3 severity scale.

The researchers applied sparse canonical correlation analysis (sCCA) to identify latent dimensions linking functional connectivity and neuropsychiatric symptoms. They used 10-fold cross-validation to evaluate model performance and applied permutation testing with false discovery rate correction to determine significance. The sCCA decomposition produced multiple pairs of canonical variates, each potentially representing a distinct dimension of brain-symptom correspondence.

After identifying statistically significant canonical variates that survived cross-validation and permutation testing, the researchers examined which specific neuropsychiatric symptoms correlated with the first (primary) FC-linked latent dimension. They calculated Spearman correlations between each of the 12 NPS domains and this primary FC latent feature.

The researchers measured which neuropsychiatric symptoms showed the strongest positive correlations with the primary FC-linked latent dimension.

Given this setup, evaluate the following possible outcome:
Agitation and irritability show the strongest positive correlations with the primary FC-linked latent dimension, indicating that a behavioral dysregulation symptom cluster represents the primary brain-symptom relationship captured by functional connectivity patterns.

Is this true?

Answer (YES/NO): NO